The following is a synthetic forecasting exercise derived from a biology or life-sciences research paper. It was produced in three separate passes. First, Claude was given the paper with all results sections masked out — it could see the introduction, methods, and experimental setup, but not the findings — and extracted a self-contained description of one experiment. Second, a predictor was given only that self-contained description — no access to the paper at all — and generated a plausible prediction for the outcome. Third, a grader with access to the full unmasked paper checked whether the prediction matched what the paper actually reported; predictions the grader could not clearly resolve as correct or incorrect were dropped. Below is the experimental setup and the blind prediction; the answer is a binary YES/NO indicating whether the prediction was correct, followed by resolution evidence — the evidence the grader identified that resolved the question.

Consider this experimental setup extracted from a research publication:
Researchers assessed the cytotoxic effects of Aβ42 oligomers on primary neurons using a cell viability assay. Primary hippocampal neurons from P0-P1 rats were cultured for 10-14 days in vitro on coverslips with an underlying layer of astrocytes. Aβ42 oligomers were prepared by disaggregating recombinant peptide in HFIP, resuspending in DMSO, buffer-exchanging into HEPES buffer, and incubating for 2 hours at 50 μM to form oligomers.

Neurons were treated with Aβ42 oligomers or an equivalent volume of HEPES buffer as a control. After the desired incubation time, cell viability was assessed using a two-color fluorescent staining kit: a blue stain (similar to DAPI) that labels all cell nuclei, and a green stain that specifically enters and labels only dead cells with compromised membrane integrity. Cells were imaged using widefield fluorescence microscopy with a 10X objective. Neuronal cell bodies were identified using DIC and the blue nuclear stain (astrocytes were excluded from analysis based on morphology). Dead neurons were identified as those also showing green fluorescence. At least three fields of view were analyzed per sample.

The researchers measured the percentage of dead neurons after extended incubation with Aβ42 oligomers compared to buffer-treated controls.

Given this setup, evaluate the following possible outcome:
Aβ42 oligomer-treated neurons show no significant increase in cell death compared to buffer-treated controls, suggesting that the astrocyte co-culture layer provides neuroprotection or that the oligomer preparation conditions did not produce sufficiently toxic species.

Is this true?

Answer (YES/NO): NO